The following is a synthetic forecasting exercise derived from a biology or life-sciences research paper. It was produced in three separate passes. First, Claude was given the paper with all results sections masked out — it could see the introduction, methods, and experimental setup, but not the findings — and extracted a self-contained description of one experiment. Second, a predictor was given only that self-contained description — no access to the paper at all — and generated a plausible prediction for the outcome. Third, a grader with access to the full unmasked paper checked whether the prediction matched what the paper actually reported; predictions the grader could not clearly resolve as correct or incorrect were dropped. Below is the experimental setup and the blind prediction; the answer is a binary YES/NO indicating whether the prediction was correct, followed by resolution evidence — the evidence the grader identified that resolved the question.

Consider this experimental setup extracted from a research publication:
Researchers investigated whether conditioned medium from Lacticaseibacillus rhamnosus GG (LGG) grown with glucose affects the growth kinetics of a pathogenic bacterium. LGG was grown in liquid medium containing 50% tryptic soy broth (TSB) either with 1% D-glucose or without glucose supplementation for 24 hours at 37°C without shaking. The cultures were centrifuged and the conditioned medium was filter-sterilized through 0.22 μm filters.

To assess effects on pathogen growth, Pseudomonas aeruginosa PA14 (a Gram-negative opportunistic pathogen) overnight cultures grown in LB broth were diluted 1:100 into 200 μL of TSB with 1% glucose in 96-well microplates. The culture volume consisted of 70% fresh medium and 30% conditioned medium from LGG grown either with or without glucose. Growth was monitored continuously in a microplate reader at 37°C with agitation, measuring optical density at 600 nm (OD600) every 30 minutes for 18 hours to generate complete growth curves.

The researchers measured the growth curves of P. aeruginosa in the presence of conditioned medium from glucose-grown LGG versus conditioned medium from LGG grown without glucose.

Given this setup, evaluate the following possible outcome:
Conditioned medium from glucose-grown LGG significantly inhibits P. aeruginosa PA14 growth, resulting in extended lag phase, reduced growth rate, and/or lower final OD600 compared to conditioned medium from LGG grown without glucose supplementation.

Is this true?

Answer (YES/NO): YES